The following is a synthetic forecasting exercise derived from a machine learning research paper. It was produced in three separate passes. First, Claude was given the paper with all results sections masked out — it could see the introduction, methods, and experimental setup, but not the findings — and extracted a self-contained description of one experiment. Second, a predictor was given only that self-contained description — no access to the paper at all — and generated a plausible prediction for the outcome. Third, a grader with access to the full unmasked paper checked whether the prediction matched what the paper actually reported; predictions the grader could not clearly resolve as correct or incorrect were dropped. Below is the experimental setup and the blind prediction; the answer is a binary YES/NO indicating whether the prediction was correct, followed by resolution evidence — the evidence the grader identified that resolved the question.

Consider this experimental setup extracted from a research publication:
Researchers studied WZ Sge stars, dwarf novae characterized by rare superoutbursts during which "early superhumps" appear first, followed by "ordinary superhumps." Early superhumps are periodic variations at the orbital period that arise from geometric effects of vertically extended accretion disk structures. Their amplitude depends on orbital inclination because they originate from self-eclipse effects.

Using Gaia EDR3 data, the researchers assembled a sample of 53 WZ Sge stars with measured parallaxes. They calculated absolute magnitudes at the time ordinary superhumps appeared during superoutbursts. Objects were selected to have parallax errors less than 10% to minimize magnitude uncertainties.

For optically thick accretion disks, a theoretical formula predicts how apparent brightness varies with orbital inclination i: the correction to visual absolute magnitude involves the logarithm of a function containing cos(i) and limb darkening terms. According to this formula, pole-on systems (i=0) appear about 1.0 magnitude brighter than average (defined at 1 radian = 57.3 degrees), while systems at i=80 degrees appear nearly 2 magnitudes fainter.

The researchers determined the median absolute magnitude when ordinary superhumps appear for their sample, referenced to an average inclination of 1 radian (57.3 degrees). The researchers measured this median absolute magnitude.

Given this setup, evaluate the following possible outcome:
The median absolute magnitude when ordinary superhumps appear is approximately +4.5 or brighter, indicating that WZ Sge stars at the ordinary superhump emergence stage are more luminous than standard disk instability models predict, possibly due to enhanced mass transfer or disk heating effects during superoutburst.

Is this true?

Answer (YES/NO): NO